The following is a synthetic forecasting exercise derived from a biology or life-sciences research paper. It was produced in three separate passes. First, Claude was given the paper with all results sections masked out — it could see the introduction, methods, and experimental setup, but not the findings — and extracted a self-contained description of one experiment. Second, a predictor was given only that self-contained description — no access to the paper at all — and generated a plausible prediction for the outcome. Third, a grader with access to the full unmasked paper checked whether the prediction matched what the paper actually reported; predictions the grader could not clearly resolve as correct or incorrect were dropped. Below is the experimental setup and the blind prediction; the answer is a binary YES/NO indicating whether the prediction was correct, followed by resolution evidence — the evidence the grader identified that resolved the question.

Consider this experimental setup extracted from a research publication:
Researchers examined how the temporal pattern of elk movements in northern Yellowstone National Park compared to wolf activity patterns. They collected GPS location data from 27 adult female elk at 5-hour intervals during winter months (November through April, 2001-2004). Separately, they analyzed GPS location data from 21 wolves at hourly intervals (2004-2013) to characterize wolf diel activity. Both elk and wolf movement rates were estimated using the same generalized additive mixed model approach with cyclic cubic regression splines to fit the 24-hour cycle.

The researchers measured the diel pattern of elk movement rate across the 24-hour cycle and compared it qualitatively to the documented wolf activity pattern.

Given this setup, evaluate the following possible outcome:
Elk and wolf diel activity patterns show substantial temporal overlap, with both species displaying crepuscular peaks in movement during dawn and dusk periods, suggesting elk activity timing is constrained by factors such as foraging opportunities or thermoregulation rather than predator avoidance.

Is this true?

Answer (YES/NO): NO